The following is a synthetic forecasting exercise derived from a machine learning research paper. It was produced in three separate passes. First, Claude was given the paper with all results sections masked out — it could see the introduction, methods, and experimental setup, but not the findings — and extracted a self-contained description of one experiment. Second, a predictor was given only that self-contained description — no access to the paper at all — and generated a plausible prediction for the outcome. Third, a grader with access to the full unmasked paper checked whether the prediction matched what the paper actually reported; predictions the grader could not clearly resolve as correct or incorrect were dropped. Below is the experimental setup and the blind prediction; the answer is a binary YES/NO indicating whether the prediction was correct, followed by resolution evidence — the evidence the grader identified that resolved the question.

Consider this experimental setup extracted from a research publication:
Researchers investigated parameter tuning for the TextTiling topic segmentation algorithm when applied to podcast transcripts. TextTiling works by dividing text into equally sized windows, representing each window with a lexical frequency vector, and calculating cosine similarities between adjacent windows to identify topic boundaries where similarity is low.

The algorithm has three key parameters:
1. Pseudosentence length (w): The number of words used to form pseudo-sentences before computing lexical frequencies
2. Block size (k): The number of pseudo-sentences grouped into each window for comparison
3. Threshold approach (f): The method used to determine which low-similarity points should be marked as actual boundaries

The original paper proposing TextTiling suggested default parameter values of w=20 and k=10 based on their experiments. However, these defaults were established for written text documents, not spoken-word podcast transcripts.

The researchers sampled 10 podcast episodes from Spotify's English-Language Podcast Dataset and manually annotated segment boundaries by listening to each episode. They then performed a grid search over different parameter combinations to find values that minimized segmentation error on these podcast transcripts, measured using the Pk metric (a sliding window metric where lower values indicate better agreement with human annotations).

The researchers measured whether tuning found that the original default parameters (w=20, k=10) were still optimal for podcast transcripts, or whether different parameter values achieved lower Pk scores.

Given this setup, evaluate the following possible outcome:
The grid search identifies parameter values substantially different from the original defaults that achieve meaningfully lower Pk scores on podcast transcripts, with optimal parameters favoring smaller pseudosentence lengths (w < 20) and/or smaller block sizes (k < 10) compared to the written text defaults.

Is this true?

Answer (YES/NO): NO